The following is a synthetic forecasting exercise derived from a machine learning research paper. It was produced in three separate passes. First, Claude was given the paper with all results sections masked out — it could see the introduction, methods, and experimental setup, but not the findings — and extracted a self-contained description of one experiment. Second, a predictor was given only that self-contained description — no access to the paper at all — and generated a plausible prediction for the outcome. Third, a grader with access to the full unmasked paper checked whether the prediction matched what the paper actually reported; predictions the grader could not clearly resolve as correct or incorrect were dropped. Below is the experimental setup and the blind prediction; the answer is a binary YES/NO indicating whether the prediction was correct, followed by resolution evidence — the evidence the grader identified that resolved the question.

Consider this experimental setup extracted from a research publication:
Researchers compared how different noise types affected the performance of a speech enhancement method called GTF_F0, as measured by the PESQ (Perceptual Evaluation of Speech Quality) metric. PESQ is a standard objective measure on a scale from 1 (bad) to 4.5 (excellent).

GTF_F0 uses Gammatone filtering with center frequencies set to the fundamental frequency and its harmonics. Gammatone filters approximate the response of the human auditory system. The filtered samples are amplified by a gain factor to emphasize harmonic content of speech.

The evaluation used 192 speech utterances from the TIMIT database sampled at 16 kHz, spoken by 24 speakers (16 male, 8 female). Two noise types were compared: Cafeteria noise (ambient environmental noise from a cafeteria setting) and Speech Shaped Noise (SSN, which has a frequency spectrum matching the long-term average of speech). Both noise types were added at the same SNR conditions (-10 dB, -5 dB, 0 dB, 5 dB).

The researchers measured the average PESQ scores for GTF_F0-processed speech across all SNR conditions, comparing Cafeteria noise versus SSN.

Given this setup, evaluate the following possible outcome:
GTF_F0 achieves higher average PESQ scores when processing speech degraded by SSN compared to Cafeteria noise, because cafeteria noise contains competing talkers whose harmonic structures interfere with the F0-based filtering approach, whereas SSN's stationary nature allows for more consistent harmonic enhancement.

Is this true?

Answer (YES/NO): NO